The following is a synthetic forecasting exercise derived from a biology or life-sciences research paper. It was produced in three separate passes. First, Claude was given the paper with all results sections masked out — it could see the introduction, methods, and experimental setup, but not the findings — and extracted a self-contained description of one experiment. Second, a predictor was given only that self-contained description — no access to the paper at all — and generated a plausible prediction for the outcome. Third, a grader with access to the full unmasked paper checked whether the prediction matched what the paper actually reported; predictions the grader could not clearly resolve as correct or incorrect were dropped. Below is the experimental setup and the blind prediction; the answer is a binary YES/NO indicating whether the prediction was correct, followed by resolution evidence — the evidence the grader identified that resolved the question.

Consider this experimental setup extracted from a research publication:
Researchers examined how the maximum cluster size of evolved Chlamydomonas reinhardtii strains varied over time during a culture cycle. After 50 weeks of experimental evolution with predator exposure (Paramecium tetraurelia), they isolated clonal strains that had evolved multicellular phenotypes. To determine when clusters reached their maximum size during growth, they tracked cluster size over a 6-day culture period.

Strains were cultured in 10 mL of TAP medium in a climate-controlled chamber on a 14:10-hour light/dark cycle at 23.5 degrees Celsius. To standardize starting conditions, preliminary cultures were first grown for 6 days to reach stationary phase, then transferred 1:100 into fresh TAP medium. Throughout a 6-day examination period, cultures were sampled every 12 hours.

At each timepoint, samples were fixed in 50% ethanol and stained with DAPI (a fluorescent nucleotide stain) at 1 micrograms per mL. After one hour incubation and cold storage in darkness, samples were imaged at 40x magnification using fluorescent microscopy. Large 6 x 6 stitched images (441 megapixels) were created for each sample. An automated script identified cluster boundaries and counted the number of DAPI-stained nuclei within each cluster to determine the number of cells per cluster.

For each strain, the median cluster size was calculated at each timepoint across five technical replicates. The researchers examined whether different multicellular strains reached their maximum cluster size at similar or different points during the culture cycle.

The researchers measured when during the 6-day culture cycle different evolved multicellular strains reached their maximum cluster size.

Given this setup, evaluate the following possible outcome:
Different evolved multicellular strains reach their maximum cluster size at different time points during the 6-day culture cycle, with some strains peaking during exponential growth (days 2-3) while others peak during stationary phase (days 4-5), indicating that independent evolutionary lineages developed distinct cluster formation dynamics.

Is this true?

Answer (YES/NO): YES